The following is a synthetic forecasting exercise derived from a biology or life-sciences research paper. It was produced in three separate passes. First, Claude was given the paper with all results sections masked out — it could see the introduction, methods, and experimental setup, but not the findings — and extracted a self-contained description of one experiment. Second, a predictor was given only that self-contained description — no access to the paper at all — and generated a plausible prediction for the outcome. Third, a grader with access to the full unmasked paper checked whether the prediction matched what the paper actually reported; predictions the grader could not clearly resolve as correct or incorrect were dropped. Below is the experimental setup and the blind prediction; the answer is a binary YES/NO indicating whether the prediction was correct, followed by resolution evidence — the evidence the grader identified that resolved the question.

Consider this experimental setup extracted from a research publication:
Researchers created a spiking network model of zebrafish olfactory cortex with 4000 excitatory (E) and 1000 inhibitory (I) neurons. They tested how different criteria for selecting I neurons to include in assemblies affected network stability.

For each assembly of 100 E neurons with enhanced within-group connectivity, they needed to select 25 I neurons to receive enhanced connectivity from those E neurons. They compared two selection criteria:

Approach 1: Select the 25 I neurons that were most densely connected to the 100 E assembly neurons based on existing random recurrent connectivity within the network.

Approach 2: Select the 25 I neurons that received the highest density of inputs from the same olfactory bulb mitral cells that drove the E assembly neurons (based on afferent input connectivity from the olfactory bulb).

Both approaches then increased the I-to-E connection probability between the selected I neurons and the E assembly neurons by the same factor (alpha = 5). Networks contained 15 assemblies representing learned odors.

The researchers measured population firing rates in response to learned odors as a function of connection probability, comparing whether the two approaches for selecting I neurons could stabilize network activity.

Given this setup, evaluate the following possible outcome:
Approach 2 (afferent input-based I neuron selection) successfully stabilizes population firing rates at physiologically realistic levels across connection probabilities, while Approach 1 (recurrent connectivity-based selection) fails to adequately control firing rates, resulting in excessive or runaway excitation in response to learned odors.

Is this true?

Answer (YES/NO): NO